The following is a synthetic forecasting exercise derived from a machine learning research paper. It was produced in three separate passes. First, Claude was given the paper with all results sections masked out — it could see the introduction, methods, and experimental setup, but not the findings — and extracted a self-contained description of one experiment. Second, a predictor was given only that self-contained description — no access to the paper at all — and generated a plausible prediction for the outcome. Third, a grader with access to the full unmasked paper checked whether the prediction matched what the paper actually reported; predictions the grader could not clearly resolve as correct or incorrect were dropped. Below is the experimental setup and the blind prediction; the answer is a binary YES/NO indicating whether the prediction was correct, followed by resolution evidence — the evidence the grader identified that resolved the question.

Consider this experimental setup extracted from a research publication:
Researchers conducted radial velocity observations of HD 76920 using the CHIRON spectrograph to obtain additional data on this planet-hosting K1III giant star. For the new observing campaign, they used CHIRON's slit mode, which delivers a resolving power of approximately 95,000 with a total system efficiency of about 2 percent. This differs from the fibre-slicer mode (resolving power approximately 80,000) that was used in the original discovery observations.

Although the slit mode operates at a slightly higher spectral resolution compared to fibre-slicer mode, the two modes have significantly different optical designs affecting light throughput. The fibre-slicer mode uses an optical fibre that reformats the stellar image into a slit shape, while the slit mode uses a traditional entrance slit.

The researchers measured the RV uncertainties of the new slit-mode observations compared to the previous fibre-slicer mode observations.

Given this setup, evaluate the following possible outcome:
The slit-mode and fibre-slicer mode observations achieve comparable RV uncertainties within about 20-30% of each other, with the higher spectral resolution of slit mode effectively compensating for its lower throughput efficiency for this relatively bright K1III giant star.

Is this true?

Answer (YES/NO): NO